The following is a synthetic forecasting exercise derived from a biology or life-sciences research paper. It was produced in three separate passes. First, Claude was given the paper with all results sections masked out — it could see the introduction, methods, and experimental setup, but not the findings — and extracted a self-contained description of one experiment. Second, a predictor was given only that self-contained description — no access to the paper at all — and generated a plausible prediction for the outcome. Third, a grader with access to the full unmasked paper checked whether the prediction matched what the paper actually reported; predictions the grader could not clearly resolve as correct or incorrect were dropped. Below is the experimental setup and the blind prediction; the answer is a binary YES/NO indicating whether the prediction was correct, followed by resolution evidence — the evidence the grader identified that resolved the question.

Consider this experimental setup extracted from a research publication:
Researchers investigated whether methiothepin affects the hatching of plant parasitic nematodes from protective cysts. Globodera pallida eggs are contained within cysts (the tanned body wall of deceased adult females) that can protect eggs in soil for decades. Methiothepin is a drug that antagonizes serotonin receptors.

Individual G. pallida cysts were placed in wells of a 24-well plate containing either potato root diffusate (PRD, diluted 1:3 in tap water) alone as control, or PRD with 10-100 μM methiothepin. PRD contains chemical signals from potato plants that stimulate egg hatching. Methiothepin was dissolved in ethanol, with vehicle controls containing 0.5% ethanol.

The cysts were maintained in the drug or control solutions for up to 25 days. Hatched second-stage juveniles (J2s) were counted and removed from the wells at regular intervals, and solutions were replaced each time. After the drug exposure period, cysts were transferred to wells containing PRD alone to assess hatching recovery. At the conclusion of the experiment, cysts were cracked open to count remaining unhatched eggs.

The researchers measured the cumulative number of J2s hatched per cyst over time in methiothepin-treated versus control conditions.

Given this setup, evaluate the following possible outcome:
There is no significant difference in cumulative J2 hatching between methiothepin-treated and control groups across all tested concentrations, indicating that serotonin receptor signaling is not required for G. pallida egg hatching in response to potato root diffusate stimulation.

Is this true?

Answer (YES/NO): NO